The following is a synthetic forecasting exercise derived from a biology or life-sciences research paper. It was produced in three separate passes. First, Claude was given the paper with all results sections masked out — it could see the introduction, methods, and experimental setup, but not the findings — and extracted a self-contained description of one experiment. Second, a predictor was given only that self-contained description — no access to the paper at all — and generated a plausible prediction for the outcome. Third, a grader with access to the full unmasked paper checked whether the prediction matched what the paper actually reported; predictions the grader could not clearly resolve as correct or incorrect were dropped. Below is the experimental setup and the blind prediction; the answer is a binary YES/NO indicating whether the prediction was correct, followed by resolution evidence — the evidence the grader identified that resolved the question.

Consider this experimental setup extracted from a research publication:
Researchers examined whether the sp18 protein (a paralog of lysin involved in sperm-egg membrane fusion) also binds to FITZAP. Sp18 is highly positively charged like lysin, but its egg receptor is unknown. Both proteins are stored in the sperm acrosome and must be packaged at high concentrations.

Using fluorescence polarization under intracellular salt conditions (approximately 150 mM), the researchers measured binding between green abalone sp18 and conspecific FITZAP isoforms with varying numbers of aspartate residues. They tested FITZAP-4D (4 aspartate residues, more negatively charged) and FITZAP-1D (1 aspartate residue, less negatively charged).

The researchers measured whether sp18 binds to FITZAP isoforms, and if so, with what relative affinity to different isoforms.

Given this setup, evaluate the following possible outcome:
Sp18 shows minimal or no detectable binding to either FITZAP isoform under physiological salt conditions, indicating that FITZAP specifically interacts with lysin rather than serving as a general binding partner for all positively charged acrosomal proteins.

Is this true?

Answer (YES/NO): NO